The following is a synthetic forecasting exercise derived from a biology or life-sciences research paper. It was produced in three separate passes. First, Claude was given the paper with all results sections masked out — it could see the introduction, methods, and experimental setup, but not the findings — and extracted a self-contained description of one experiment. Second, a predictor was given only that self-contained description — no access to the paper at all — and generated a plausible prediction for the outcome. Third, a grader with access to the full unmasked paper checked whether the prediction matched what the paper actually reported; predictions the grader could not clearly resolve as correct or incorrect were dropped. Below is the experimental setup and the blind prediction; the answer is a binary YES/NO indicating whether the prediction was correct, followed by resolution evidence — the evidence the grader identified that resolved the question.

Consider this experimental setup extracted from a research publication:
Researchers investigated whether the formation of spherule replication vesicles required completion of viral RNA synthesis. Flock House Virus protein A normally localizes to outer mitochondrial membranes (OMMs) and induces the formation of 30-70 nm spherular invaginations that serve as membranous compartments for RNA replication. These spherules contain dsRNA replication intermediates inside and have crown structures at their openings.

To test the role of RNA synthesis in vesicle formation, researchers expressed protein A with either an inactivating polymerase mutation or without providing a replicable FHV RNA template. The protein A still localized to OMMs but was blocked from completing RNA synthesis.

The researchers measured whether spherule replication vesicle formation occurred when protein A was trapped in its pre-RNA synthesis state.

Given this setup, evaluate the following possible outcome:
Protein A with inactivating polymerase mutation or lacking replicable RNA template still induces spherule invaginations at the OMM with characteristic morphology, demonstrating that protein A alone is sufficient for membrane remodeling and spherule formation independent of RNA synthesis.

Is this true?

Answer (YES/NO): NO